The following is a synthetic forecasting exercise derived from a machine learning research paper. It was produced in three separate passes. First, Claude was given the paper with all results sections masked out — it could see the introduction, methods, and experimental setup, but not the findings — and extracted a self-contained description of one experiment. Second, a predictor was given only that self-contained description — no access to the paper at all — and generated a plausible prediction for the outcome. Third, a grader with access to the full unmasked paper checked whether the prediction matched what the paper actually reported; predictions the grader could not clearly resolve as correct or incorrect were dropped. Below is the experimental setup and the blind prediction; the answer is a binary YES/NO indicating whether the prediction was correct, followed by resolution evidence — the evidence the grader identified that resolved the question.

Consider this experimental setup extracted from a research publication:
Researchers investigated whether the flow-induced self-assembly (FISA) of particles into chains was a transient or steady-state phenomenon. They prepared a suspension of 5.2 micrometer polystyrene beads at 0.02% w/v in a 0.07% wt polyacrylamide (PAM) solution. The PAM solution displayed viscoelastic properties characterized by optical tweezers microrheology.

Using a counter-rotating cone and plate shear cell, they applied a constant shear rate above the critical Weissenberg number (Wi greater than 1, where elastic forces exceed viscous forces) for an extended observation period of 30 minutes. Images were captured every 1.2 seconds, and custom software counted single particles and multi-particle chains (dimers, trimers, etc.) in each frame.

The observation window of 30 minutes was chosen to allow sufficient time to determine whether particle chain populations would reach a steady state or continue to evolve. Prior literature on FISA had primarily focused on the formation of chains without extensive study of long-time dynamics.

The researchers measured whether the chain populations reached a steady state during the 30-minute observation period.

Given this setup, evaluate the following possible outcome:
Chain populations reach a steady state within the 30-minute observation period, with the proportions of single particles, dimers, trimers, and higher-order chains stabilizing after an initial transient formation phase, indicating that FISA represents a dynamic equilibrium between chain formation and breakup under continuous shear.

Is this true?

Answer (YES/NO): NO